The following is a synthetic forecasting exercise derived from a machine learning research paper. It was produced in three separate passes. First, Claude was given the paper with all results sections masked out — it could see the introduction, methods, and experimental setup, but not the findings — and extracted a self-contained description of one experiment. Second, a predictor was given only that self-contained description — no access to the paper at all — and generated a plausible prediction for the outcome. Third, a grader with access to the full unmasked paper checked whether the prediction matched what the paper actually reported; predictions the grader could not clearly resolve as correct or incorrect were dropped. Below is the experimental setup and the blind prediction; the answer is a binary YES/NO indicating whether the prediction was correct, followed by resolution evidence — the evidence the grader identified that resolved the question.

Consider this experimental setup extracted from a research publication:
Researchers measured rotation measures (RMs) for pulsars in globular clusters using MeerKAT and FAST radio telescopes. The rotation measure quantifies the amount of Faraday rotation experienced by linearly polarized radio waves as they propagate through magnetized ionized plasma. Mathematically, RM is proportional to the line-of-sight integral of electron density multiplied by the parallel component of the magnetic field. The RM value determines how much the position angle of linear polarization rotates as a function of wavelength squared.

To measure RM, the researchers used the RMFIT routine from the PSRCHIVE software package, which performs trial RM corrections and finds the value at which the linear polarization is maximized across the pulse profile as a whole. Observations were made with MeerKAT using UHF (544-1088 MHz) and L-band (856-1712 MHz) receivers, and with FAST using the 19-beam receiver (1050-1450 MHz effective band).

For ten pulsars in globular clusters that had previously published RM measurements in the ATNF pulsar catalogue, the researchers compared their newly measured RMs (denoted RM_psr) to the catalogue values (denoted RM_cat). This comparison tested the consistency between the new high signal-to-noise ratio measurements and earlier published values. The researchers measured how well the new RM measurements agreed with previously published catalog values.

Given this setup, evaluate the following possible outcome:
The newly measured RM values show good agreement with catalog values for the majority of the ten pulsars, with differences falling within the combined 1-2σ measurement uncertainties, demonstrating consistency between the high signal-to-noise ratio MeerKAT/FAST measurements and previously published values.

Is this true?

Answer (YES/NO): YES